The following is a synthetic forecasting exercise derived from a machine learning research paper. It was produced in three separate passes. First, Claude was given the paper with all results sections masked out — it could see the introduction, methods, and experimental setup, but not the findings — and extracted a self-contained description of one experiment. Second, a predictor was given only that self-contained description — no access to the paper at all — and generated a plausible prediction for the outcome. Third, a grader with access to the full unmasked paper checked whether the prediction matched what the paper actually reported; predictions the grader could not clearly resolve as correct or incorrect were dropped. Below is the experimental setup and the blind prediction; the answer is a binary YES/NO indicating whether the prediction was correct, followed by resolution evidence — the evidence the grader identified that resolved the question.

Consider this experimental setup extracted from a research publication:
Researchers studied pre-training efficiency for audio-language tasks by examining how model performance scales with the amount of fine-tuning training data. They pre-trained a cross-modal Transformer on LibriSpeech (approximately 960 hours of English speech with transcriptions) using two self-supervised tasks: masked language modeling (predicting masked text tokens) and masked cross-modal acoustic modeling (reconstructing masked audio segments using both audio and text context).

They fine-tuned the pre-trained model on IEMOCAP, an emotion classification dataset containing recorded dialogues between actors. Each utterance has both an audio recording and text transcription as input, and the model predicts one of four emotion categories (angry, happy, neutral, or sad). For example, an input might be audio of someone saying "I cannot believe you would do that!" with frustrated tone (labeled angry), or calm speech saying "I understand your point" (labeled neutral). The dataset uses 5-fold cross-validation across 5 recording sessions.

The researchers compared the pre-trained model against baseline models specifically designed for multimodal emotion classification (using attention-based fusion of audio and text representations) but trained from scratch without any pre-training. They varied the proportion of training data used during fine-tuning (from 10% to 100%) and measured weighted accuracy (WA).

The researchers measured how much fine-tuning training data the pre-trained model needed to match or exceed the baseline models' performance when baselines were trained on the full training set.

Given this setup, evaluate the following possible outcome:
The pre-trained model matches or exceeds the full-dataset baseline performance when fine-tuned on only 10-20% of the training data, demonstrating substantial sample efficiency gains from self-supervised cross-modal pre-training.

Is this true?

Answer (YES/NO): NO